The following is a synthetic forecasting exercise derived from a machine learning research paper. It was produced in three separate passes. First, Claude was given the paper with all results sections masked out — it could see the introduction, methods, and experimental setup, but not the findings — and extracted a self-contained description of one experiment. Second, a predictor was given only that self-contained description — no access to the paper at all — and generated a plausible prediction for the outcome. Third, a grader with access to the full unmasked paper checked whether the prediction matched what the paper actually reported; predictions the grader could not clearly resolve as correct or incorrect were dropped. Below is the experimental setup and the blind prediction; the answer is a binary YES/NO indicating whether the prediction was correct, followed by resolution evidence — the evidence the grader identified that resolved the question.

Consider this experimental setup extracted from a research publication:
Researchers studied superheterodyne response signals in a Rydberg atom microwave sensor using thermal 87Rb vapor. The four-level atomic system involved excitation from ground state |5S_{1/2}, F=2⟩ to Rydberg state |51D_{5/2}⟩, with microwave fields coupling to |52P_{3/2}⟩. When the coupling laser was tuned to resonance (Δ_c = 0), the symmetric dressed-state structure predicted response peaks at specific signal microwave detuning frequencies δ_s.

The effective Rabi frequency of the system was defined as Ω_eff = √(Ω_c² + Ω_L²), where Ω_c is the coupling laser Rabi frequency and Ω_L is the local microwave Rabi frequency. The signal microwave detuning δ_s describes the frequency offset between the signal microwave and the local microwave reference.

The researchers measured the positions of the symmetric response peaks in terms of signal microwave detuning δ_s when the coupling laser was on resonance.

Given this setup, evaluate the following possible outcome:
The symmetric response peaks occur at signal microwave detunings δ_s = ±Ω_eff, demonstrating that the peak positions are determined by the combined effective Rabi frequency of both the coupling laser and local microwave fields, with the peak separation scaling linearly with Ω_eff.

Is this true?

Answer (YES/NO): NO